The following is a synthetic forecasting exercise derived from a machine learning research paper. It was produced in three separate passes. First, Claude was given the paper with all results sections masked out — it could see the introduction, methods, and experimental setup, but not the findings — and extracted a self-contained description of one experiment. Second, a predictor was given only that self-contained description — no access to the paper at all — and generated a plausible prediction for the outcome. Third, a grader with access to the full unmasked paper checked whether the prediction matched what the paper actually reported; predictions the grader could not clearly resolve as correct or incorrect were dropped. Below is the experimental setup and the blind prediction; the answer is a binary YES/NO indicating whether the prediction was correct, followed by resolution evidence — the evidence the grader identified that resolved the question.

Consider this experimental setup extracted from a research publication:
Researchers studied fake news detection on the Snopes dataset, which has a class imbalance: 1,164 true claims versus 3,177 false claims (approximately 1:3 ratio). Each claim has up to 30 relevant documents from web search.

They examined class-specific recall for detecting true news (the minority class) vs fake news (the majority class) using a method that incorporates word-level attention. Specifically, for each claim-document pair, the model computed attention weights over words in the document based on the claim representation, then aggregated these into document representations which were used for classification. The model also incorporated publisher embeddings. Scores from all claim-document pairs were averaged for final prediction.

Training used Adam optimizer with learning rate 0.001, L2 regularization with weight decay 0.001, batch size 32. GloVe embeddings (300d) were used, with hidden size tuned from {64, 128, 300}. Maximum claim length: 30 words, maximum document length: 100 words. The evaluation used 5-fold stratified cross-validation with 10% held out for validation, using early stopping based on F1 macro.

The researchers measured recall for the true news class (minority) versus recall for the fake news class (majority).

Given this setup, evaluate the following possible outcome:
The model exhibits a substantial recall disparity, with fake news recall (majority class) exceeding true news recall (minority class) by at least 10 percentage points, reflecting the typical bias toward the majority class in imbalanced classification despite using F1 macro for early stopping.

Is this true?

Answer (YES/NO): YES